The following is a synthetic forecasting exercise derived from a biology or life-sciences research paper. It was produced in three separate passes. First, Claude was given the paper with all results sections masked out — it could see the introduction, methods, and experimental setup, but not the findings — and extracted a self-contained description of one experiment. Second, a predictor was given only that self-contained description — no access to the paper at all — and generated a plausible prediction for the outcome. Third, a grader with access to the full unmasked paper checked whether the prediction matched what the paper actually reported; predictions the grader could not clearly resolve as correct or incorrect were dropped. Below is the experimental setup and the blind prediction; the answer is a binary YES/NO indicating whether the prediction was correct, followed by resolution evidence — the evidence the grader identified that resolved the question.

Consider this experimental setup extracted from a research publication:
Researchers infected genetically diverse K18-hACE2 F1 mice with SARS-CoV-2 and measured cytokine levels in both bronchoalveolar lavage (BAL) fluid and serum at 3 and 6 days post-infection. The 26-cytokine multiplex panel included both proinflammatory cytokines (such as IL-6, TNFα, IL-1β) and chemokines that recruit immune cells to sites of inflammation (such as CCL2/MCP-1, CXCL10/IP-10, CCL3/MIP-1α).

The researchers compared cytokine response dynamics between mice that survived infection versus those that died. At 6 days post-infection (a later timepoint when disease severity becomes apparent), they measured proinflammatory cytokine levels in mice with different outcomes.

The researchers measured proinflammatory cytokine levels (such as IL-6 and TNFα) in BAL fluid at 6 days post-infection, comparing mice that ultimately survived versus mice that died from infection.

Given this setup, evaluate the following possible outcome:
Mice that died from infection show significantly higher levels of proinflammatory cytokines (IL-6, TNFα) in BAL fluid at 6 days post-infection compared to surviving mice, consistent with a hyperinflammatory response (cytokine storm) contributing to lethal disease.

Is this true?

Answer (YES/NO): NO